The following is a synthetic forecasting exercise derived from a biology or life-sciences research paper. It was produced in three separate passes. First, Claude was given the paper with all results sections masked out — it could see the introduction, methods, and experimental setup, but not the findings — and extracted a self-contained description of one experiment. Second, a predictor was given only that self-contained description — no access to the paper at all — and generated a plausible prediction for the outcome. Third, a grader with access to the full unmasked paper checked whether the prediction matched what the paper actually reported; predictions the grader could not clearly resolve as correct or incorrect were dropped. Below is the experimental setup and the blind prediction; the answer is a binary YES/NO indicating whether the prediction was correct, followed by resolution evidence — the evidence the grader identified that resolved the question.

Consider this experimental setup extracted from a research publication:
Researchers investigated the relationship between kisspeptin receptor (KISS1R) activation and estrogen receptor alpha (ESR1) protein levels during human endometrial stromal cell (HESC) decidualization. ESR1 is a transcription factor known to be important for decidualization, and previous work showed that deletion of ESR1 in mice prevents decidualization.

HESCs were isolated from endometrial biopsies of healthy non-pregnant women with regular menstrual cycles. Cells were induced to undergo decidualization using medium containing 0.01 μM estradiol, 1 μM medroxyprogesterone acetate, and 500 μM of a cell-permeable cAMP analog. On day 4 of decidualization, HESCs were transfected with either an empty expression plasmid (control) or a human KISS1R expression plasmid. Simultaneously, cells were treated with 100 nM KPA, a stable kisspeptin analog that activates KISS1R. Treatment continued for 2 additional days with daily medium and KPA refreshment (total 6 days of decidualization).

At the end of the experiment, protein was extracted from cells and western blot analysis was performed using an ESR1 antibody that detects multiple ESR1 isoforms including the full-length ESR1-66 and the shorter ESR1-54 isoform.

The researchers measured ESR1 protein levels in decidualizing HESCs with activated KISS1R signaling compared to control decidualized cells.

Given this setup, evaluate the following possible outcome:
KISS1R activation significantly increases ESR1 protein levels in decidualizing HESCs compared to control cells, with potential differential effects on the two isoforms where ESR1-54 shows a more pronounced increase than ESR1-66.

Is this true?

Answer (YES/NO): NO